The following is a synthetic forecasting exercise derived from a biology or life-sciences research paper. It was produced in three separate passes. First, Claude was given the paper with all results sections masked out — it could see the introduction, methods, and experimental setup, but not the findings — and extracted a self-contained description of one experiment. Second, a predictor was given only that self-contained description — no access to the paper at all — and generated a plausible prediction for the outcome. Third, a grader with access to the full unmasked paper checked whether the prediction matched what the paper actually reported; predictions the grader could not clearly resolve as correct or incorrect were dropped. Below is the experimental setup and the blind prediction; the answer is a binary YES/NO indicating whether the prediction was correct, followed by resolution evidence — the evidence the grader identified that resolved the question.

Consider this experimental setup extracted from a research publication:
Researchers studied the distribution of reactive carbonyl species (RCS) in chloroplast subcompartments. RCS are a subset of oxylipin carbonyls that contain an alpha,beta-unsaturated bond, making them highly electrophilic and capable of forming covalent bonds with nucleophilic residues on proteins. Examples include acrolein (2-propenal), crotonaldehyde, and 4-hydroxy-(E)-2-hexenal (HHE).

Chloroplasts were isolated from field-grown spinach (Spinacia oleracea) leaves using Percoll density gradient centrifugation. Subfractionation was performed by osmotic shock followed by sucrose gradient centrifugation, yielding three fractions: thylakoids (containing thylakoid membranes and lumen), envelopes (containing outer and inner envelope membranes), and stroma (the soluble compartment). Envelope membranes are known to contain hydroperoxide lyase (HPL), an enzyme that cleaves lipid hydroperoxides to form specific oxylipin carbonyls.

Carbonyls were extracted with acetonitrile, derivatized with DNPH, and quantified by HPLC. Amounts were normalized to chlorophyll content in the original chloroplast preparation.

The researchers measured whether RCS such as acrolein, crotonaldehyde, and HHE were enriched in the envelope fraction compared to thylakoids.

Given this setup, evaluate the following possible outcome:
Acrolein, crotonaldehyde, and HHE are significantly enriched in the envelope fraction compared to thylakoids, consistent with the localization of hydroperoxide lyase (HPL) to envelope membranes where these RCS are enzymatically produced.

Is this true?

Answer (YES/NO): NO